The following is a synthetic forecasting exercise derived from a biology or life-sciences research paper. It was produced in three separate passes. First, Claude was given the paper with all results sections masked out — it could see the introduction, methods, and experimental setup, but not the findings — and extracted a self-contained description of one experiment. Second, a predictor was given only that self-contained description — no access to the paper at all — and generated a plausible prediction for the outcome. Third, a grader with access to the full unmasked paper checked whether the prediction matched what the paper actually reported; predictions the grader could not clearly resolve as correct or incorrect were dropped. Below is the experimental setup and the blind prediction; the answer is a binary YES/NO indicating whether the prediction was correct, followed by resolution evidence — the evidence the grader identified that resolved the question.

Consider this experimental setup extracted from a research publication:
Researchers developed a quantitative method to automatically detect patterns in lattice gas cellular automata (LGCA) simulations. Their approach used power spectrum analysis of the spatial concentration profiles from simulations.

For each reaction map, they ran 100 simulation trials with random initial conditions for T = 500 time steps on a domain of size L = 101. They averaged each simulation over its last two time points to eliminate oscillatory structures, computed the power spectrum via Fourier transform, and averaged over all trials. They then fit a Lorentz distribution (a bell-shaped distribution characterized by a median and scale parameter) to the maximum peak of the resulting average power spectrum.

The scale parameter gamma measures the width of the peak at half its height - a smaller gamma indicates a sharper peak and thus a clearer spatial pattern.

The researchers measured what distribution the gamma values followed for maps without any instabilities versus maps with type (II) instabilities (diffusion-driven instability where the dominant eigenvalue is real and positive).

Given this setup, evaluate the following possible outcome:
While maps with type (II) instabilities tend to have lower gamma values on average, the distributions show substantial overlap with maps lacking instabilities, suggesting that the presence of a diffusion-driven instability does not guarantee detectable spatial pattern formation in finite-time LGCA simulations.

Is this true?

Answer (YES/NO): NO